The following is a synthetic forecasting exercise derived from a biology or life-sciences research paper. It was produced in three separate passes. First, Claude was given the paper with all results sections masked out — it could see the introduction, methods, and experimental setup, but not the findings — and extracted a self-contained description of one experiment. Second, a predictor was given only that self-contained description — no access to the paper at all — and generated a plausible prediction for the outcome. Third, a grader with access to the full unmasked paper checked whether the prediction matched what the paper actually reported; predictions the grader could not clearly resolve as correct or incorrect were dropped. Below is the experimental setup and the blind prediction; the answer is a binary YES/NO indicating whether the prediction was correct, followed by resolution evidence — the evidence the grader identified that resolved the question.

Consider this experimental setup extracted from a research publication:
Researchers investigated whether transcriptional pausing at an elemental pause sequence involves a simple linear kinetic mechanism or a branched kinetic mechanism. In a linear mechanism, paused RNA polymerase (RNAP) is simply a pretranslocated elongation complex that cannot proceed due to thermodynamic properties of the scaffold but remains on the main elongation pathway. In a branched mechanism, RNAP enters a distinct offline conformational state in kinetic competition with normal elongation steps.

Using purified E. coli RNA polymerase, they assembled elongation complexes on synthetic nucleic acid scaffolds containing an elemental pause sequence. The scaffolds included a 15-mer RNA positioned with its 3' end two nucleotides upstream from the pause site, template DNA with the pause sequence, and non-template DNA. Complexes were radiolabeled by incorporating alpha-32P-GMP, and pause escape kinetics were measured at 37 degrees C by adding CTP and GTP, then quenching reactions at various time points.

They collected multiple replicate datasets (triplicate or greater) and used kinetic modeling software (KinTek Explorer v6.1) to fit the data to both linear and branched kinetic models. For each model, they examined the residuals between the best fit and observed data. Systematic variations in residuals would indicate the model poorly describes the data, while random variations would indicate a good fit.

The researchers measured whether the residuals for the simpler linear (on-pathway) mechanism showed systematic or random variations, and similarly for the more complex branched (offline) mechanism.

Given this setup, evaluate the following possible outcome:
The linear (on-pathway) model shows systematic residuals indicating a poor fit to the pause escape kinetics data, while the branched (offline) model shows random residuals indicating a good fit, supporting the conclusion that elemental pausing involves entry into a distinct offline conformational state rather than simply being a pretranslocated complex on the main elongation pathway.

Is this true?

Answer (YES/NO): YES